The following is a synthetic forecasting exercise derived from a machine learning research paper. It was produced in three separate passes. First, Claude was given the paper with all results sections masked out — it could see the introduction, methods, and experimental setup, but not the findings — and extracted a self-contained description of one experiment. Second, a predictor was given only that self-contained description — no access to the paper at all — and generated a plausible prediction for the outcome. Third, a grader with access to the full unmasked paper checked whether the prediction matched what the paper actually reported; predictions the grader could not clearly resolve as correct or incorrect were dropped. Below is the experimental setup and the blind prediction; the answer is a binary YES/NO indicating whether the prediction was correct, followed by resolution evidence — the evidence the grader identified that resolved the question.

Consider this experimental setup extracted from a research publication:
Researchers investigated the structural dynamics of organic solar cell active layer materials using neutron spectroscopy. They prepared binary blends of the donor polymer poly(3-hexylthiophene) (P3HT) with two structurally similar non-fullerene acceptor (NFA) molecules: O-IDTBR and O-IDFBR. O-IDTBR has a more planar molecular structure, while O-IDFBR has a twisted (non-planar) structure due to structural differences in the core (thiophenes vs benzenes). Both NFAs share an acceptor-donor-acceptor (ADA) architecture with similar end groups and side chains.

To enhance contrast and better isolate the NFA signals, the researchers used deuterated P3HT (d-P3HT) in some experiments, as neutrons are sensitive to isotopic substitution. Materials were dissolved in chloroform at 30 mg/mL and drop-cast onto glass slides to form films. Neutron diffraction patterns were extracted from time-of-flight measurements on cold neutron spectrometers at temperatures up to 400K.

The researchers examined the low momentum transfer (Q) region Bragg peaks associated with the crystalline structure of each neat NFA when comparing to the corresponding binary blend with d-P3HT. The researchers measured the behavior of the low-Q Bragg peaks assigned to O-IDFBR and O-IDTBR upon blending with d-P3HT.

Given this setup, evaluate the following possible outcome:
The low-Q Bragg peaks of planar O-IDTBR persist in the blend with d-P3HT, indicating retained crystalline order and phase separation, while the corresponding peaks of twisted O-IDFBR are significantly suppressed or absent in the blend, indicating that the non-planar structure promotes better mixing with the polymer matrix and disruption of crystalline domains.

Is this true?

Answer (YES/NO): YES